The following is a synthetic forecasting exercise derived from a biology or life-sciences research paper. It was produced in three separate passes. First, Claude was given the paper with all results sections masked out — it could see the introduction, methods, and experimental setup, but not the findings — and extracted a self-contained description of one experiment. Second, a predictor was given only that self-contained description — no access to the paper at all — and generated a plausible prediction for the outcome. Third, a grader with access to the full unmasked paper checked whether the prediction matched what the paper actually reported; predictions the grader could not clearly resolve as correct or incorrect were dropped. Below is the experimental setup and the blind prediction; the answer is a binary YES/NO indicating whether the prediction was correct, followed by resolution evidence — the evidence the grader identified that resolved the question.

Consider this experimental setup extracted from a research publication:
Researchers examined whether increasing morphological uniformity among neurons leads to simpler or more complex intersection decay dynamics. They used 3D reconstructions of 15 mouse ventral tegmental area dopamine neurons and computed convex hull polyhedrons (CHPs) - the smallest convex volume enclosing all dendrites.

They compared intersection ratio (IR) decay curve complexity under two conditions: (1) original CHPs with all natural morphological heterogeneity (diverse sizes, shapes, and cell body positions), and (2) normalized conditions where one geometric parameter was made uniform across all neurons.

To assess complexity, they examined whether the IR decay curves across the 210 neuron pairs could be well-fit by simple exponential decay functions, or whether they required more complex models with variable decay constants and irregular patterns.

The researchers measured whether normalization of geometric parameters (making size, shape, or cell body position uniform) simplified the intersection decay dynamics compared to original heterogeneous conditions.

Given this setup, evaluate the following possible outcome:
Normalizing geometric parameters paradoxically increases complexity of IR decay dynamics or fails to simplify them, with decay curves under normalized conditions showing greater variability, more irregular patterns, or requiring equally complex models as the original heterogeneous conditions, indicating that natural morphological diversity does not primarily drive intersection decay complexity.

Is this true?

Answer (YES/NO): NO